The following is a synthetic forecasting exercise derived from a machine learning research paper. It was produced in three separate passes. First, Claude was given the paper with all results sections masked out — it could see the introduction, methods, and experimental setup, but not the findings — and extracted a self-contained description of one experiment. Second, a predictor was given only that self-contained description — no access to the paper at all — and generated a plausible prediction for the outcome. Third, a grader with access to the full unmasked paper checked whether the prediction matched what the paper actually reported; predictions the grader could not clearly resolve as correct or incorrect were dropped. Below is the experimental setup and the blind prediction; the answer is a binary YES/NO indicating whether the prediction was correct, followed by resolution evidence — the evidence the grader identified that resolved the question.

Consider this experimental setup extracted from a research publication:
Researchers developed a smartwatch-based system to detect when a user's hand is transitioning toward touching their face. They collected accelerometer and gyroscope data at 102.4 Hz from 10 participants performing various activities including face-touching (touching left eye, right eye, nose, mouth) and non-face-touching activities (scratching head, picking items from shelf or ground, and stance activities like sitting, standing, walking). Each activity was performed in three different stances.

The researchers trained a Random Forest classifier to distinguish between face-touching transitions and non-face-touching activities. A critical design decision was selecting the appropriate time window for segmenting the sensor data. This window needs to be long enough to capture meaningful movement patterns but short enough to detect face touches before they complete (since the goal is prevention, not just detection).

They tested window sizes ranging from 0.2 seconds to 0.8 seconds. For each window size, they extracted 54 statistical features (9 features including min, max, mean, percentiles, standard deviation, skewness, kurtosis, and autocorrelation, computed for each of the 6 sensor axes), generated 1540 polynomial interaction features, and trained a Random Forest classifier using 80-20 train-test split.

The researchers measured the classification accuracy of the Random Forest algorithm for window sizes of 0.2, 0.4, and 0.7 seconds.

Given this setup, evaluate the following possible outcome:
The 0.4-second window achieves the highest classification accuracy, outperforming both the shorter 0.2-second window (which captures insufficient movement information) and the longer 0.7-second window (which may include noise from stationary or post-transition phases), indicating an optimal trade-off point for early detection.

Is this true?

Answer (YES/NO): NO